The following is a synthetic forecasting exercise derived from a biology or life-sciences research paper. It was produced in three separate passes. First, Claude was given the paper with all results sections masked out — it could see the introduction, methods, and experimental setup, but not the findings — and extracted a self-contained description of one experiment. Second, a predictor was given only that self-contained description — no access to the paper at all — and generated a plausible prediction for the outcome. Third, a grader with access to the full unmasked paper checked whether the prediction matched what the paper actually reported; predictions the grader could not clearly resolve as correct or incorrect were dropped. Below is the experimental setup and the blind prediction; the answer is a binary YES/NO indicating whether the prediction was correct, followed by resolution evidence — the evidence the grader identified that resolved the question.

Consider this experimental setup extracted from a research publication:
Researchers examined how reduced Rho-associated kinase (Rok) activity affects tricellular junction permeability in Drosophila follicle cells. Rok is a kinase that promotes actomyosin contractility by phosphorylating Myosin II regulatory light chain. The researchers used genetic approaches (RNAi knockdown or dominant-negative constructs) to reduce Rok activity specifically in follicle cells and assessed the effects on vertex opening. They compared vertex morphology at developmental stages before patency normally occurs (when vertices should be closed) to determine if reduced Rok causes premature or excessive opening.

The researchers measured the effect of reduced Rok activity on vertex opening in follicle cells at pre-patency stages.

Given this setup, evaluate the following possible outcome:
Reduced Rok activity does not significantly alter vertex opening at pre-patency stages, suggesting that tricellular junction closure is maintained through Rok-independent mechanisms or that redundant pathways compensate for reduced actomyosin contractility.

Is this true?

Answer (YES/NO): YES